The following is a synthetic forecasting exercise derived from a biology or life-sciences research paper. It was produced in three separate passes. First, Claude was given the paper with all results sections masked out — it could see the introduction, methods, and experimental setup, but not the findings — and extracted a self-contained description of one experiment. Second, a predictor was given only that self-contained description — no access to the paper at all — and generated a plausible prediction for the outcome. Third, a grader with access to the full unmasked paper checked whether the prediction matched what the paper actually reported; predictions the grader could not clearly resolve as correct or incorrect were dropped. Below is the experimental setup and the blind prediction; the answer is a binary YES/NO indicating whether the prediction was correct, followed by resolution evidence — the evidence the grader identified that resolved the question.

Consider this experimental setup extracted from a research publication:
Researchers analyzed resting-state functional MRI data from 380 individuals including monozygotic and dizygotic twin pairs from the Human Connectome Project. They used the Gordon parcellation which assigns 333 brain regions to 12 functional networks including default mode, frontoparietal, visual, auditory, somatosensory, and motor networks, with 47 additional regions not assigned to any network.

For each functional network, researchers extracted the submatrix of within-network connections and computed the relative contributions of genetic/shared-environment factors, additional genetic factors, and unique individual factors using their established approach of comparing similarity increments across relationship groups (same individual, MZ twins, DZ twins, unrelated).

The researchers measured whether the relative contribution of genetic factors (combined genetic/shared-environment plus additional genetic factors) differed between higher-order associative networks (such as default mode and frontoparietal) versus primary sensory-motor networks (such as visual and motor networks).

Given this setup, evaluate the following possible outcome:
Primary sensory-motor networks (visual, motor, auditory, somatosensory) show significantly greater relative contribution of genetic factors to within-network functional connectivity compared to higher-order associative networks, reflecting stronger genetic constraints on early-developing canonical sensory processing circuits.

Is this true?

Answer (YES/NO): YES